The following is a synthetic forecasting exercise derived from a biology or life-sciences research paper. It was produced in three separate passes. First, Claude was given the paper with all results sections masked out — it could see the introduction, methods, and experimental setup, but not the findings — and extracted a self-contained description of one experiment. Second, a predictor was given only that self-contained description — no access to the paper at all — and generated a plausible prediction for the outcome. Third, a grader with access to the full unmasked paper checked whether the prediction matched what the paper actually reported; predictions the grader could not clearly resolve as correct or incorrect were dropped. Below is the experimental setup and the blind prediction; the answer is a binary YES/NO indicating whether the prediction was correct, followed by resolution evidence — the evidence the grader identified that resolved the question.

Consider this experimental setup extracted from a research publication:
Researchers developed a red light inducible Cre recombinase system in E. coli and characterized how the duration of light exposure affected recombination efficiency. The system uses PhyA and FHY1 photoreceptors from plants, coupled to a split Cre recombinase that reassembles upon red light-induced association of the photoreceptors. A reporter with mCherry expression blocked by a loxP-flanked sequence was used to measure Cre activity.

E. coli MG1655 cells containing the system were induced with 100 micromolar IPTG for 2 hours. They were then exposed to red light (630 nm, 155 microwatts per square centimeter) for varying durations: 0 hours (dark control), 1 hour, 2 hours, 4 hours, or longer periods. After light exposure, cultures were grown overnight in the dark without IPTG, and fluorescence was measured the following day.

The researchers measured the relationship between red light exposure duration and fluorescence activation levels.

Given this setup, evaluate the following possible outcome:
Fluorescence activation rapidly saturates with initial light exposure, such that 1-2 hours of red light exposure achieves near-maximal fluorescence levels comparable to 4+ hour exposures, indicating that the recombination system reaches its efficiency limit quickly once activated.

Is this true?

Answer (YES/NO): NO